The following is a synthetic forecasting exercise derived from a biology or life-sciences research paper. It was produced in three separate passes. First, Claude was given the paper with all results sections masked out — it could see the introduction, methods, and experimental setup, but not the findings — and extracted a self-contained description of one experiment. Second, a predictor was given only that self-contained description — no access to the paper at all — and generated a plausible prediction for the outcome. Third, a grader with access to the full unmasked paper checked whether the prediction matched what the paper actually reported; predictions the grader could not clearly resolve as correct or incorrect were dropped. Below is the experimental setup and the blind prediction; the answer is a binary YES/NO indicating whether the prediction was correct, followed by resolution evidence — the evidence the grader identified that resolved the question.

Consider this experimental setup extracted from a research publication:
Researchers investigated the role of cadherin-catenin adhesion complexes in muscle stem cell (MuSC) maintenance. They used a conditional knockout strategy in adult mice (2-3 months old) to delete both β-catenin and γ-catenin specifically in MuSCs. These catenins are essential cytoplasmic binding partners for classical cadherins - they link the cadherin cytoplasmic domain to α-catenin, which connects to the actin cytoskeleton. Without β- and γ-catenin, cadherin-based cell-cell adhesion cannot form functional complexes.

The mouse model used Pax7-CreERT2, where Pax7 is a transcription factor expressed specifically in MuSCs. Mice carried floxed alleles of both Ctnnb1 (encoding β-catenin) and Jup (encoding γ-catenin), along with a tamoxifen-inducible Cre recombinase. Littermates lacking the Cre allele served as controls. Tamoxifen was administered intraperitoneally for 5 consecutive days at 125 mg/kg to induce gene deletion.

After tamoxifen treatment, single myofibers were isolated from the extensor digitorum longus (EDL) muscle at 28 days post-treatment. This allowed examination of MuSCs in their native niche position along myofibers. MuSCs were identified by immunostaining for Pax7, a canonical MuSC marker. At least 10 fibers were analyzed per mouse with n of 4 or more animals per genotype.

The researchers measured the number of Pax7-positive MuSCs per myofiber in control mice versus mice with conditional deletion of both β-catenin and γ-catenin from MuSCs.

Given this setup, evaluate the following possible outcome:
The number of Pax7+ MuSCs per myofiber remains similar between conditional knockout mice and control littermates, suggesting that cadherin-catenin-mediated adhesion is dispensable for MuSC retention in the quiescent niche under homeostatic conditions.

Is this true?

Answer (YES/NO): NO